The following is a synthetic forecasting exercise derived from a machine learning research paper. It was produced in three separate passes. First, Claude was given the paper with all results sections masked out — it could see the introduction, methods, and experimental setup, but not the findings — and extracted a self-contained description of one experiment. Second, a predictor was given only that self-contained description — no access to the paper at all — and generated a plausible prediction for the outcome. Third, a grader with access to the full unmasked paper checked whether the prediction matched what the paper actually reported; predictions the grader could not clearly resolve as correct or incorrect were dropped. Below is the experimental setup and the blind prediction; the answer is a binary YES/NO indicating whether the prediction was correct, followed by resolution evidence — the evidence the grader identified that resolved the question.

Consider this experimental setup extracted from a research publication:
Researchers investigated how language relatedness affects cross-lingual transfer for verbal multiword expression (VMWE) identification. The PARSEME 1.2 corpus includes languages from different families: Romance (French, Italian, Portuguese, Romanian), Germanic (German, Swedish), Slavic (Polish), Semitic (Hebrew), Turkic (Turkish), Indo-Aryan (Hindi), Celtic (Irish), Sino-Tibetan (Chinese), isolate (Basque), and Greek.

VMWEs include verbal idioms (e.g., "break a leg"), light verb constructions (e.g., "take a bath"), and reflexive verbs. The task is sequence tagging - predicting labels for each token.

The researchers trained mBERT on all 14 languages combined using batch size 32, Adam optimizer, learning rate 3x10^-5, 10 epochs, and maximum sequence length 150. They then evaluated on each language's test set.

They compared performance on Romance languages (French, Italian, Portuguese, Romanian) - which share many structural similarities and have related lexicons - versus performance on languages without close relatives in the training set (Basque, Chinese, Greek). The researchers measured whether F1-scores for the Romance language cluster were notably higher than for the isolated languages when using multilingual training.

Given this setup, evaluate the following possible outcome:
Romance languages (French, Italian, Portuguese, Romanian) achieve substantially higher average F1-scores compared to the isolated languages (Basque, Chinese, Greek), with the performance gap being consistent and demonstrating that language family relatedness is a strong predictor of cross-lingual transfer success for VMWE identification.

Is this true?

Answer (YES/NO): NO